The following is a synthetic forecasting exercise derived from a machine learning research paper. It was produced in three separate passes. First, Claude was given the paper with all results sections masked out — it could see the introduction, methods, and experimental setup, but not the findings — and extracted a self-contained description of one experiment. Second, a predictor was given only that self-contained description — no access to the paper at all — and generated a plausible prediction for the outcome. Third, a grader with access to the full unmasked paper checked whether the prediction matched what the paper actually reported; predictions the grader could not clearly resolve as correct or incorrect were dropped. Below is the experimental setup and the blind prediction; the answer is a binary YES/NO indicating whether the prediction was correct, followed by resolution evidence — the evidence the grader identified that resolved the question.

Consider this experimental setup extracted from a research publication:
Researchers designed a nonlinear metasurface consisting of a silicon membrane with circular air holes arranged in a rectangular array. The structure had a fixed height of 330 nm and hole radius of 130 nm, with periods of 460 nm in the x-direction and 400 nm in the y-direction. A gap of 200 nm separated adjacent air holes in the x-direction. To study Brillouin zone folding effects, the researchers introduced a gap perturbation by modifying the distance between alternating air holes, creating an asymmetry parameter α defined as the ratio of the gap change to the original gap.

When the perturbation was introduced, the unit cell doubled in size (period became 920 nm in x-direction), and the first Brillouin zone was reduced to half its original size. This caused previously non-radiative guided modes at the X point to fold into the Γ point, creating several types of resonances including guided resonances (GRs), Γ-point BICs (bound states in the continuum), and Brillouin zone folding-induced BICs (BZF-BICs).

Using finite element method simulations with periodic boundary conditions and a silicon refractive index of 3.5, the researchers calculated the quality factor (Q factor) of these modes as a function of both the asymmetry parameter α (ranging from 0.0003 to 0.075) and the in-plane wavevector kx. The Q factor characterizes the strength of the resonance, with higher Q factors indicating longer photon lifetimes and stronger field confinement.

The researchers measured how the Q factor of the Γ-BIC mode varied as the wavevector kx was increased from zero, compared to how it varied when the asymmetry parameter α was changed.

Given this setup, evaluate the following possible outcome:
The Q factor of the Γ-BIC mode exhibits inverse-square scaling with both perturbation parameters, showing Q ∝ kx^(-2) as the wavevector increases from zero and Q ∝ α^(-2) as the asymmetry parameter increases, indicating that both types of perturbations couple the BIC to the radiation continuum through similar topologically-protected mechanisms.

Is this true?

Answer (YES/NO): NO